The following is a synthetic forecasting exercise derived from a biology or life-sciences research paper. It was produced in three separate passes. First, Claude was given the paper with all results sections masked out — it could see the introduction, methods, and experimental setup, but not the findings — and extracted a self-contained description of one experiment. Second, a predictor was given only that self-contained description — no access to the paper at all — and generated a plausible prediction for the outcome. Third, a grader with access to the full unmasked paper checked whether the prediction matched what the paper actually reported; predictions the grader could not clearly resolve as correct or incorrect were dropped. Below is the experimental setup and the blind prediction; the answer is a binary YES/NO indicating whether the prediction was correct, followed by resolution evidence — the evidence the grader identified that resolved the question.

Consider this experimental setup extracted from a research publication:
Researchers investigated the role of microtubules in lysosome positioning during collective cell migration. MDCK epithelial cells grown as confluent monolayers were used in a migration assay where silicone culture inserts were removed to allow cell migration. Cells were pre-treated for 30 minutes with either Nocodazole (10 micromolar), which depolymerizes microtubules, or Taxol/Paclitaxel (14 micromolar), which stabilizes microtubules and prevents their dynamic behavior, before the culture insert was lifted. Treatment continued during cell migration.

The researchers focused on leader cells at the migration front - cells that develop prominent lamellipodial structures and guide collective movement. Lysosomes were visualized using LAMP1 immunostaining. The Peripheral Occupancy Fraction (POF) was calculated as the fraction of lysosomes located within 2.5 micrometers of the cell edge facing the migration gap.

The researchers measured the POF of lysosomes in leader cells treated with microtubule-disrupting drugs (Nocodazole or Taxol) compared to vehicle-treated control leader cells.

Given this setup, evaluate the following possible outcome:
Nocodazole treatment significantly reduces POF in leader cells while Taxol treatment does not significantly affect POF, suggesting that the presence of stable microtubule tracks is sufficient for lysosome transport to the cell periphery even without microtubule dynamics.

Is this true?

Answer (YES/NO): NO